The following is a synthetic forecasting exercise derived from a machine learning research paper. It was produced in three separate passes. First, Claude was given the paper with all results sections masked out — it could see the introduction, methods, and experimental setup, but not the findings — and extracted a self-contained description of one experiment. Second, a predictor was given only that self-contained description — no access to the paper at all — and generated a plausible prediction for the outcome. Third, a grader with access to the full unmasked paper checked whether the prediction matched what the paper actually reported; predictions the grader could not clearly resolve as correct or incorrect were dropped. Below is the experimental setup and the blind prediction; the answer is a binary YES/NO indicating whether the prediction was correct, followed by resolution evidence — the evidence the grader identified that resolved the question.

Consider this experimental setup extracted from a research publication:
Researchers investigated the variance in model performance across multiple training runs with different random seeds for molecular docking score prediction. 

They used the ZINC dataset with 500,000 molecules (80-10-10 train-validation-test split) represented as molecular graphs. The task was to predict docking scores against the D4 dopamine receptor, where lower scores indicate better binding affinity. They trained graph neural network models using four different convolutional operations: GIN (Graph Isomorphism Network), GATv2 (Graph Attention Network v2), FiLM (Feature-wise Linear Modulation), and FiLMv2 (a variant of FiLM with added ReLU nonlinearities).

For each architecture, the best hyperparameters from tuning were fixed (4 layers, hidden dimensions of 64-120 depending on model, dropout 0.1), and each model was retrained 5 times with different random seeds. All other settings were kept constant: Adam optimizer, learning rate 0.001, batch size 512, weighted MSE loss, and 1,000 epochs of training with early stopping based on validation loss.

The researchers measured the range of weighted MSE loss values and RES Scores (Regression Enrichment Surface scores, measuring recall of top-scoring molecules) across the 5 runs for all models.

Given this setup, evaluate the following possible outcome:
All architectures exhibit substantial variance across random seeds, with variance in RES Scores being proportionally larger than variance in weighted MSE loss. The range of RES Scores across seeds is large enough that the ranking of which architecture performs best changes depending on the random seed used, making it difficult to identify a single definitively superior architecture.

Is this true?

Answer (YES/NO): NO